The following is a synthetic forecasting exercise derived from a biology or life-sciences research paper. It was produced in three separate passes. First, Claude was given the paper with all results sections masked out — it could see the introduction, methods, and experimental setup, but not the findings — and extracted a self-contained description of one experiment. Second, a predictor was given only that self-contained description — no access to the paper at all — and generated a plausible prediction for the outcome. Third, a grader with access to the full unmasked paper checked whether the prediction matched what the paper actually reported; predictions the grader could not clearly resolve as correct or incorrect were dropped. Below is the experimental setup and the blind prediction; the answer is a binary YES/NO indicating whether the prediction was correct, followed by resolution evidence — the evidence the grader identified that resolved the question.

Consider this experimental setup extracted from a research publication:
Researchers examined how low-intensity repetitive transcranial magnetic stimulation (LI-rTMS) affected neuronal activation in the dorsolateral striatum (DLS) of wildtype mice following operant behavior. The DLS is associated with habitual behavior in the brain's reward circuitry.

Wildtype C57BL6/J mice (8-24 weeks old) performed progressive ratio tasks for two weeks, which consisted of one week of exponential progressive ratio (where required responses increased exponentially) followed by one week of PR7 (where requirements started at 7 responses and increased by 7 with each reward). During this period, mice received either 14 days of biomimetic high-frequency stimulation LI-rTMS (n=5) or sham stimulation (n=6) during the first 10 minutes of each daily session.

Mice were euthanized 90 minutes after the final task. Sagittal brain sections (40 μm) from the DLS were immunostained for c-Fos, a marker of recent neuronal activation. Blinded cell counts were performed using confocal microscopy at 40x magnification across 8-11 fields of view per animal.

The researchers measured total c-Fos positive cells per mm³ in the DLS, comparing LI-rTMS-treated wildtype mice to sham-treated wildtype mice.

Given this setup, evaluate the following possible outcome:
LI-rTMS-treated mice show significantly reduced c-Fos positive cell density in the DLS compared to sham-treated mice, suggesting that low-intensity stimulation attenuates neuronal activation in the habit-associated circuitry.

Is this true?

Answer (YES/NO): NO